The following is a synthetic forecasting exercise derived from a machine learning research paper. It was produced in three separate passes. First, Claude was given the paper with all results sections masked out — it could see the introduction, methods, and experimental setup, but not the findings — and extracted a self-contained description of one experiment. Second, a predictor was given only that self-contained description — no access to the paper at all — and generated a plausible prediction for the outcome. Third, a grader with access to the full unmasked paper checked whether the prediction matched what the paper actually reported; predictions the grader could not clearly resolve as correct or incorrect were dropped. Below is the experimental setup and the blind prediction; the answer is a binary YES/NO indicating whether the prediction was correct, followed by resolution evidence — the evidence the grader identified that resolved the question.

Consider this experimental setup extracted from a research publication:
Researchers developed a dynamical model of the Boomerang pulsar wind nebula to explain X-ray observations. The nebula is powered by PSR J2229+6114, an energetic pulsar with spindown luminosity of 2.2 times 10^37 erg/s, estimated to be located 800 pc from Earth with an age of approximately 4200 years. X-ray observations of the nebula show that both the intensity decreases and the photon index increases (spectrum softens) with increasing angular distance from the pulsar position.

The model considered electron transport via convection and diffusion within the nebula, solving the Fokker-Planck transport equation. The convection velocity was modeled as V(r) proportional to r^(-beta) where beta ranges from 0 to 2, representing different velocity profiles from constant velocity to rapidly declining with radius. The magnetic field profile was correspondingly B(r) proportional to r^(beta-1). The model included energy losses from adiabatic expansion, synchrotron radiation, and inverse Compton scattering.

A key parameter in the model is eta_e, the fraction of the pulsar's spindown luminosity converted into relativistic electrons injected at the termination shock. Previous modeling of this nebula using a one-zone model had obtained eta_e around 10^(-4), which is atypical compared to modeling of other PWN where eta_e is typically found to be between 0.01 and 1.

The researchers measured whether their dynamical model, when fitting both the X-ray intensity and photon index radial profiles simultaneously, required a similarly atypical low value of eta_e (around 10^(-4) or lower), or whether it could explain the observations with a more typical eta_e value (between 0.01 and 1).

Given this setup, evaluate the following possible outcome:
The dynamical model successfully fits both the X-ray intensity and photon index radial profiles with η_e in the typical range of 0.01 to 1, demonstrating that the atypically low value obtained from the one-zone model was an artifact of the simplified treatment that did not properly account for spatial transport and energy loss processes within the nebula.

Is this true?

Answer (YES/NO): YES